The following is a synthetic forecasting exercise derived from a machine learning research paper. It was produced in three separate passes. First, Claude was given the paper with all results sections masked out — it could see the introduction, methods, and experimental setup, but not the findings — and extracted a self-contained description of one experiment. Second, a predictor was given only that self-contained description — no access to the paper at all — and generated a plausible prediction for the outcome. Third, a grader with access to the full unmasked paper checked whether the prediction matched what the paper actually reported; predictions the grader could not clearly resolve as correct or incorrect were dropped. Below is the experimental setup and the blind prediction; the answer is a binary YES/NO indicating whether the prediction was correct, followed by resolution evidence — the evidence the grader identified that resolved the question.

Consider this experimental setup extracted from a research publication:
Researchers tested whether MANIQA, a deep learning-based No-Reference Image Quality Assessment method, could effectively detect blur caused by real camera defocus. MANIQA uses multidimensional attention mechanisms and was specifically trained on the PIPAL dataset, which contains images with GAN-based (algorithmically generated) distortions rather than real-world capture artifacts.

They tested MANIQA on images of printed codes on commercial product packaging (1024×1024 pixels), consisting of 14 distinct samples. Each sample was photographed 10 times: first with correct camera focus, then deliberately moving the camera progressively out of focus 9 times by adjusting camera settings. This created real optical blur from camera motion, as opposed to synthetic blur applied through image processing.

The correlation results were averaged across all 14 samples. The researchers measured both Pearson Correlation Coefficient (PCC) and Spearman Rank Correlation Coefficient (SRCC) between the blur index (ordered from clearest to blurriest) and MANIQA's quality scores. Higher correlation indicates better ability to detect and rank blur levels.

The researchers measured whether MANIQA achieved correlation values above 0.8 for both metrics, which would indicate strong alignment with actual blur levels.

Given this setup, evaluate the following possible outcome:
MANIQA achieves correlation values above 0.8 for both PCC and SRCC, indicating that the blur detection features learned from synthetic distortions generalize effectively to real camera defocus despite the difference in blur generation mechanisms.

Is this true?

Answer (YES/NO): NO